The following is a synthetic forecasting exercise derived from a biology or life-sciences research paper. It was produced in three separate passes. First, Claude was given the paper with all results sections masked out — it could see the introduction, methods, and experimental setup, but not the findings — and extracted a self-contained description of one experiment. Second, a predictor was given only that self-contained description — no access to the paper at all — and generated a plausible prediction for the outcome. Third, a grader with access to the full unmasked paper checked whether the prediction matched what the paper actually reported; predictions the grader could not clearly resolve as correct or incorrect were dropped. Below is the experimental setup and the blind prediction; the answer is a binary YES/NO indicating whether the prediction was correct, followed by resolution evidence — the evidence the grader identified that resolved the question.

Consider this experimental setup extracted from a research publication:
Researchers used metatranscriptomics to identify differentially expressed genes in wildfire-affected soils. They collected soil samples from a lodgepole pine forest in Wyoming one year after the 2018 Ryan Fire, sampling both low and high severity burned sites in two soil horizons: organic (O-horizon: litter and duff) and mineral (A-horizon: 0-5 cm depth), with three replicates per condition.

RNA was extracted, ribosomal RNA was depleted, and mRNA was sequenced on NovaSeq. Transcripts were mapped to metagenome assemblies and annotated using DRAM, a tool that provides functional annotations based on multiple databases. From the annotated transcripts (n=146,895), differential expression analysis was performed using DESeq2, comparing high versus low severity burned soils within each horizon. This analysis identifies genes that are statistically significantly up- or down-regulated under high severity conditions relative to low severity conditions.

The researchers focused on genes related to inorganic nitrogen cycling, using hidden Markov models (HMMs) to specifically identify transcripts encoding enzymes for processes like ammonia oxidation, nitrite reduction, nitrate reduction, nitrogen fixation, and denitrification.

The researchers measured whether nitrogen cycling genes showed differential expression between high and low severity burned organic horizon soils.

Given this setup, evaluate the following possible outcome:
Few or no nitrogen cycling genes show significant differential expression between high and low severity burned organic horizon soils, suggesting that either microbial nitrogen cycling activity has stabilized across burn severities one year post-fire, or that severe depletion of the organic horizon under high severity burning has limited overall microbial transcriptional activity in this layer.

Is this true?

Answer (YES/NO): YES